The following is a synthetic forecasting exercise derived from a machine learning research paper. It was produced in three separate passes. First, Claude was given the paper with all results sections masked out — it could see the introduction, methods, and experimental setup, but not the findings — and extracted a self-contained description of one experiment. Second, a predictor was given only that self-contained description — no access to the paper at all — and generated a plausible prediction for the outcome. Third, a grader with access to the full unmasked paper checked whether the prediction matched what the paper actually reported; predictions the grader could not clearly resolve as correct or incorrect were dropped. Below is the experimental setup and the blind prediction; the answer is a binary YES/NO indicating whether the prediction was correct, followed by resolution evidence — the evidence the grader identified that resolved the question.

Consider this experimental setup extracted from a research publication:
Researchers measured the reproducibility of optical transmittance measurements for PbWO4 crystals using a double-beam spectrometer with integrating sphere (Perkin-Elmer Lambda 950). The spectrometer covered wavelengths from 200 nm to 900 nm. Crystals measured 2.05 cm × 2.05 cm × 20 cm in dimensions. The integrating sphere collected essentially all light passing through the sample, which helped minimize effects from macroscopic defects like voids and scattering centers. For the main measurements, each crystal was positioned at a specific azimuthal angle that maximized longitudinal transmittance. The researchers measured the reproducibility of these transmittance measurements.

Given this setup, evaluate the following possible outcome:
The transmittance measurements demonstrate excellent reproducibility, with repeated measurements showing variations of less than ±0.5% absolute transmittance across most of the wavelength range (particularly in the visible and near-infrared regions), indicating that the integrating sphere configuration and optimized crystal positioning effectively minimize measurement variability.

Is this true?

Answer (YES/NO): YES